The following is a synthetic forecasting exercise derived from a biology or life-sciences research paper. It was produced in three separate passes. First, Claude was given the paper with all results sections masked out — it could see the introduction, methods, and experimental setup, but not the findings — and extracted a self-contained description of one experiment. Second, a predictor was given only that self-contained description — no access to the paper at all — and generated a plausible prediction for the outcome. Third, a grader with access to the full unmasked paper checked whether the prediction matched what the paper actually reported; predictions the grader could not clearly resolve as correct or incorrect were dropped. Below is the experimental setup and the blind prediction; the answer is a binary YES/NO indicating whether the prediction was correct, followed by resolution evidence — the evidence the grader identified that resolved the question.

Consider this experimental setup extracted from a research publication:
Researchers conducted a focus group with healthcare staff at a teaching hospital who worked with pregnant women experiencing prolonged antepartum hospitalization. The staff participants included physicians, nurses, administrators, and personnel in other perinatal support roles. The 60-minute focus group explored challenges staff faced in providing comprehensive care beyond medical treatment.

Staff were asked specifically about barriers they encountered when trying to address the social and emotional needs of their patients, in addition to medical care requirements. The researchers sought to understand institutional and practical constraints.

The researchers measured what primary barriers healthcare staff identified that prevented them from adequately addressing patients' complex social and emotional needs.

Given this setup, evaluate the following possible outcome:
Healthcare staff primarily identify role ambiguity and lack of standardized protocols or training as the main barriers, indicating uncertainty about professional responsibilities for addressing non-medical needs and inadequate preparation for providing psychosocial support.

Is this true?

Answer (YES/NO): NO